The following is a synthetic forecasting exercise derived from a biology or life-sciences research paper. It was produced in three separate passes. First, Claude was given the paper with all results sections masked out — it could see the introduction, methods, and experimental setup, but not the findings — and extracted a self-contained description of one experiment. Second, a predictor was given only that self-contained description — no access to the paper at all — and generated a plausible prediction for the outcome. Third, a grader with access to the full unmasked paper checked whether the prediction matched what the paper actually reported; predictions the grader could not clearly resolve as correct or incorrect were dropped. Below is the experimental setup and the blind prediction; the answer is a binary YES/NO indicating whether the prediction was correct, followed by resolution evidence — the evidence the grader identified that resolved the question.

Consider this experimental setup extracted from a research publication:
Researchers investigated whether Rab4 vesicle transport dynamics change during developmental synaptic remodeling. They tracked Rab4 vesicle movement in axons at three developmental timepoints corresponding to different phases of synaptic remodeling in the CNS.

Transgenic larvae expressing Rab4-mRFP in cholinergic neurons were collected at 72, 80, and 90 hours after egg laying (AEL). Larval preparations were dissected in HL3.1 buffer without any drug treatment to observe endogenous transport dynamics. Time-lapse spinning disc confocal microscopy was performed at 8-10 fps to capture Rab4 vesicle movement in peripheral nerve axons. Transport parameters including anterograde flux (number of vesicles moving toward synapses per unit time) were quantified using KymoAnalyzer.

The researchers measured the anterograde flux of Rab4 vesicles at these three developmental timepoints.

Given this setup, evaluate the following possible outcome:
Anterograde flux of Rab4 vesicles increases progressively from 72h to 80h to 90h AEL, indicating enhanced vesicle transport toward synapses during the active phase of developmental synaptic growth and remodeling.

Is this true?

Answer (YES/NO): NO